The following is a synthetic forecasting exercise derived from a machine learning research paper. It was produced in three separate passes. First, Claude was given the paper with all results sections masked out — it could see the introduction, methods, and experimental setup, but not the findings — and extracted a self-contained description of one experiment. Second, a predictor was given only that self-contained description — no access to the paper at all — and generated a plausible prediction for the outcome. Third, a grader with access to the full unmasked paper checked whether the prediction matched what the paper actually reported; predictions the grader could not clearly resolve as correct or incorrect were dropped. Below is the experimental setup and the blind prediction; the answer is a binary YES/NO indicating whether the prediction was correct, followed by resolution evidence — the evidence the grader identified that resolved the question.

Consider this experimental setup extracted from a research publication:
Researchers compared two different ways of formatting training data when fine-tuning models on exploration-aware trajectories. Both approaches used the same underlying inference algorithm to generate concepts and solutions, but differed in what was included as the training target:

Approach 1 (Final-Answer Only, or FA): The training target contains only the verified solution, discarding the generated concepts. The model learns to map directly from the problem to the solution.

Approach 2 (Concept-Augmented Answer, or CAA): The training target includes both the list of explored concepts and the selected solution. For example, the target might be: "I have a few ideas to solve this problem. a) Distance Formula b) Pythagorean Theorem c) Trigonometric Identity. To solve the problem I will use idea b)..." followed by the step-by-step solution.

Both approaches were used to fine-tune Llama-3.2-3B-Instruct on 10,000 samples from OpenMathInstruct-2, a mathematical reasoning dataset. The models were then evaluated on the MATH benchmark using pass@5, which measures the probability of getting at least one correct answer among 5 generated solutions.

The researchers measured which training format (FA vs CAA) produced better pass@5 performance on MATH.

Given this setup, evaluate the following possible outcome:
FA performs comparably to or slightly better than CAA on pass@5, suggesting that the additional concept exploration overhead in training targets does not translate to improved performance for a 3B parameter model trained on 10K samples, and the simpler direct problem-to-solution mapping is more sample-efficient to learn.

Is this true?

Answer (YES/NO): NO